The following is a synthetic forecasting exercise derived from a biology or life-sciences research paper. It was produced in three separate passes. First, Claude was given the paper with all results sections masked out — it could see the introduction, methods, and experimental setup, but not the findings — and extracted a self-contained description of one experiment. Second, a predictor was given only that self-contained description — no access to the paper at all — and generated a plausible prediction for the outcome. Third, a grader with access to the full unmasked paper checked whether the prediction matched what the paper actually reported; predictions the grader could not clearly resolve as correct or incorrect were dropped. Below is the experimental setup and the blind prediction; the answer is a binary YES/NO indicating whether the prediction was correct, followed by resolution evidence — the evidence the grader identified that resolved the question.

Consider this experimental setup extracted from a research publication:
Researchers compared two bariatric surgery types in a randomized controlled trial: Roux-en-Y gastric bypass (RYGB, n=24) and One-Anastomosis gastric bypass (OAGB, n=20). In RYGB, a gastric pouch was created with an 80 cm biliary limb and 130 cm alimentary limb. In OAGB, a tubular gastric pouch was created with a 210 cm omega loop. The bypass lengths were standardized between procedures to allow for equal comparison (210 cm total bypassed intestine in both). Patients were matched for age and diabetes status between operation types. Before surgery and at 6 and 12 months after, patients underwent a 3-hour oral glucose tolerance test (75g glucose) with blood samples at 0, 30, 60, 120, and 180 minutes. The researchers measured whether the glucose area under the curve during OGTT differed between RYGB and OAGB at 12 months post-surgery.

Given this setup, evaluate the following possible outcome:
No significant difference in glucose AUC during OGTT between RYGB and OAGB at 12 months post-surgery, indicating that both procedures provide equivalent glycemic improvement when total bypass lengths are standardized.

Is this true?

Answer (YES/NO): NO